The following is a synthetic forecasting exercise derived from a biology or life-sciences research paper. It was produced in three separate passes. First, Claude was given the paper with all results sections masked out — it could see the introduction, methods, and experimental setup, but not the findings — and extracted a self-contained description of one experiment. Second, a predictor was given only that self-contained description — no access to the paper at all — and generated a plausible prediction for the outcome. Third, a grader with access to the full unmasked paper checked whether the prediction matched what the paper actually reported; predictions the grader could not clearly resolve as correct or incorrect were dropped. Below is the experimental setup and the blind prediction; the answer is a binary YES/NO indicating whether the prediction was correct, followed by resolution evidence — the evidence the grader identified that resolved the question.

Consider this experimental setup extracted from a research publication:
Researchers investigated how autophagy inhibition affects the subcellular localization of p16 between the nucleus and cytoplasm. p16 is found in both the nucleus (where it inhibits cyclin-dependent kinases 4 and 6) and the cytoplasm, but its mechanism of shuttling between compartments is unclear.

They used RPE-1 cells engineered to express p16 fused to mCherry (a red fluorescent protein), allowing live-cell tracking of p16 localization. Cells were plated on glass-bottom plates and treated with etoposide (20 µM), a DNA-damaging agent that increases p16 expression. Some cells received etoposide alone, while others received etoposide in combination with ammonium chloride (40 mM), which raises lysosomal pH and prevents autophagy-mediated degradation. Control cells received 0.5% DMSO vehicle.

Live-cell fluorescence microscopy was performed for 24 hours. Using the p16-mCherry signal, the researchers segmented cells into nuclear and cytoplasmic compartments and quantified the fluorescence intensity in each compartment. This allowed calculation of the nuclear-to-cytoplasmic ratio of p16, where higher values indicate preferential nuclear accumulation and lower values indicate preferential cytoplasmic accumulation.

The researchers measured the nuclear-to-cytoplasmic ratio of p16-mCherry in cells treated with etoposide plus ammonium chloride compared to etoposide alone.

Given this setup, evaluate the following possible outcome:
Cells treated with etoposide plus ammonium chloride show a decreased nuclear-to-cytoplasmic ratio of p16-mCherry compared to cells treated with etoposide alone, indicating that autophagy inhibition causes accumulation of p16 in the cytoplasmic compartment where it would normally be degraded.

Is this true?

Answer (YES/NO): NO